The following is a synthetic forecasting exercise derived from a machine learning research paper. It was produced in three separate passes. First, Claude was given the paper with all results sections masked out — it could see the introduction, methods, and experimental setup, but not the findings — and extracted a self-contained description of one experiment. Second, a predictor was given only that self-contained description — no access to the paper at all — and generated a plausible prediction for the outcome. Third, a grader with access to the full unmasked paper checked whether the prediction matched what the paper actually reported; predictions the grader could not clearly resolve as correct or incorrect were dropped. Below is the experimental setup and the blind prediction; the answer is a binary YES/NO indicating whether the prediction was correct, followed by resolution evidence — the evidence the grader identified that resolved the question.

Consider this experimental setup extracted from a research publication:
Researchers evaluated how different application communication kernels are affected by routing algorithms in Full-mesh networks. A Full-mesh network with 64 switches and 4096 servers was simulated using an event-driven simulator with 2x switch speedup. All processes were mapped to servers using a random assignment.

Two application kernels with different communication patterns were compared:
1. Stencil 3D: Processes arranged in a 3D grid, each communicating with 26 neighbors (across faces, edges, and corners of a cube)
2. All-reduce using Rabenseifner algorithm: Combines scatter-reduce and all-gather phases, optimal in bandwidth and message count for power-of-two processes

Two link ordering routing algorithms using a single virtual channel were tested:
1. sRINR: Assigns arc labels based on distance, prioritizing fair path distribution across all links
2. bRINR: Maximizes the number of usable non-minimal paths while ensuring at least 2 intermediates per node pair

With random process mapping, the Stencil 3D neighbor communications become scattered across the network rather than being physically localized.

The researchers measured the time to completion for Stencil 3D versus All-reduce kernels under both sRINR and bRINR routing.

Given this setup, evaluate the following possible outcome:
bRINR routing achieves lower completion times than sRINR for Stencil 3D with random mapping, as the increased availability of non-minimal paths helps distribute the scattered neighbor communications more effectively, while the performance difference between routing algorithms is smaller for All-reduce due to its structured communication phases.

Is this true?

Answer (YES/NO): NO